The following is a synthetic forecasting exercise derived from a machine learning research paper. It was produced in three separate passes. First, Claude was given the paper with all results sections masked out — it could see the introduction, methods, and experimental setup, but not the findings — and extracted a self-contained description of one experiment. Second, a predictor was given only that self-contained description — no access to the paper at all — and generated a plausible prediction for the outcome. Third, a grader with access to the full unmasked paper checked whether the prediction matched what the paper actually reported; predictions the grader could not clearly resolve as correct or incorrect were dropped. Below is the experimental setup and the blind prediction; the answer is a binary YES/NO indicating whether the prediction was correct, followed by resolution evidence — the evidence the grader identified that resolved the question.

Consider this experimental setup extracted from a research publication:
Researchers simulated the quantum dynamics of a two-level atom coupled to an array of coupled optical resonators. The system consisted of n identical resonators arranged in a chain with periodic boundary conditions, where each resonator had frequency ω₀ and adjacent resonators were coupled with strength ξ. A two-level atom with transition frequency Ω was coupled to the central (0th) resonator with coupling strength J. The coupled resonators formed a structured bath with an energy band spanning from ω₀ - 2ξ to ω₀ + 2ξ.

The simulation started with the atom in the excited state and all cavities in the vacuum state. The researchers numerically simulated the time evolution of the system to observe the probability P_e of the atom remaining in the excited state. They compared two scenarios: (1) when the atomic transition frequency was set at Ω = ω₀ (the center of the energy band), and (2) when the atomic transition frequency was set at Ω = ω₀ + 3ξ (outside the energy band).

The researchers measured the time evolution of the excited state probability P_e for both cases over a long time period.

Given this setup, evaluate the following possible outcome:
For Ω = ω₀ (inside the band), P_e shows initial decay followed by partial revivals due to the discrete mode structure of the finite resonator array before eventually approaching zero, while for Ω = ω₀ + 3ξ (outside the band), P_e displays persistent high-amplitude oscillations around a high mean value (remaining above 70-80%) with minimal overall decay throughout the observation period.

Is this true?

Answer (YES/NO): NO